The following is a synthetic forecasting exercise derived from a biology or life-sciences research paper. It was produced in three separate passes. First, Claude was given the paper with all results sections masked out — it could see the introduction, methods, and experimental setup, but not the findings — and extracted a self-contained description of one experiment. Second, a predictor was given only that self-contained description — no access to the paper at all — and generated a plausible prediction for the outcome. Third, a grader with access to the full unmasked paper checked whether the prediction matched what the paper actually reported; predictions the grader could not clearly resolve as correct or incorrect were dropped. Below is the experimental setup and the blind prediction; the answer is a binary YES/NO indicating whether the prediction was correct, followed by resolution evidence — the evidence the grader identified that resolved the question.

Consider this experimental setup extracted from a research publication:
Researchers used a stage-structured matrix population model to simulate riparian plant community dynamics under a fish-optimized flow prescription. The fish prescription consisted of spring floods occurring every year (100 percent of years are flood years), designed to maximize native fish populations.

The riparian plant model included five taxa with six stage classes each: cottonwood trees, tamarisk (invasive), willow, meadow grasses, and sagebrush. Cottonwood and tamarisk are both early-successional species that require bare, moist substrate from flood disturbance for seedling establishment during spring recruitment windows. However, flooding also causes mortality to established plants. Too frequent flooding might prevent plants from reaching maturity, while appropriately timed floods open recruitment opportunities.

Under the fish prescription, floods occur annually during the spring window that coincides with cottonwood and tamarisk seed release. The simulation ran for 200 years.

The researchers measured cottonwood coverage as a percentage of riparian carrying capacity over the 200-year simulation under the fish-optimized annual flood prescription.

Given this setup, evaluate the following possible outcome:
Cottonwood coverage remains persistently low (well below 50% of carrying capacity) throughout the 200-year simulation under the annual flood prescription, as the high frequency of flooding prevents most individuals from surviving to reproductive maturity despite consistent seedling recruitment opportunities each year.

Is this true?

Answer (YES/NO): YES